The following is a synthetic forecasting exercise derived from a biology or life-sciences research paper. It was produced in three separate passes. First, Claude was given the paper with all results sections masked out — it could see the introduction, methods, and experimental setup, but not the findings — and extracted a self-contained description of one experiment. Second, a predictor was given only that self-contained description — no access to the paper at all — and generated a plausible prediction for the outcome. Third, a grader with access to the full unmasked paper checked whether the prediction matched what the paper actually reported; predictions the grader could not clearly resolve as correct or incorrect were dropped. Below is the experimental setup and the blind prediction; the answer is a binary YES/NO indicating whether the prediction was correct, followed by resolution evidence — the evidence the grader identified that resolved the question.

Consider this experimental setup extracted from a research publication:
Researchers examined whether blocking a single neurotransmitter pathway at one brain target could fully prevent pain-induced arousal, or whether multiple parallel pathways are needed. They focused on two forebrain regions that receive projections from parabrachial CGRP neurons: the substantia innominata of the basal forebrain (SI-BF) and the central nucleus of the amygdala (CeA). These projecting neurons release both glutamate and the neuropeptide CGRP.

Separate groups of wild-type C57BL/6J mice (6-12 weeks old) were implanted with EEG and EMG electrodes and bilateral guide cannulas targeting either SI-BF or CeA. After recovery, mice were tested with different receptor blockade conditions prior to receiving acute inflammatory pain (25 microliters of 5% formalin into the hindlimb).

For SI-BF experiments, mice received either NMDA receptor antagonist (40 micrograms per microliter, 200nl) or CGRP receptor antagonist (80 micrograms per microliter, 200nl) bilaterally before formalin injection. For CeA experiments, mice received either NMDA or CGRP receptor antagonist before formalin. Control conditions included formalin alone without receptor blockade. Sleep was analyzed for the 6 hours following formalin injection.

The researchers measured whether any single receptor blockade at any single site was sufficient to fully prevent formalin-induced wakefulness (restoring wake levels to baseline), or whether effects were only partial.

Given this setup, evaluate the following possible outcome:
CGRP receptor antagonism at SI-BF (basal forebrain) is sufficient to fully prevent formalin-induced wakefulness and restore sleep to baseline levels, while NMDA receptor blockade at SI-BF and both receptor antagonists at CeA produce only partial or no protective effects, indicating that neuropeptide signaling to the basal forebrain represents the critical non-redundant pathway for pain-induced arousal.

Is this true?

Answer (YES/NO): NO